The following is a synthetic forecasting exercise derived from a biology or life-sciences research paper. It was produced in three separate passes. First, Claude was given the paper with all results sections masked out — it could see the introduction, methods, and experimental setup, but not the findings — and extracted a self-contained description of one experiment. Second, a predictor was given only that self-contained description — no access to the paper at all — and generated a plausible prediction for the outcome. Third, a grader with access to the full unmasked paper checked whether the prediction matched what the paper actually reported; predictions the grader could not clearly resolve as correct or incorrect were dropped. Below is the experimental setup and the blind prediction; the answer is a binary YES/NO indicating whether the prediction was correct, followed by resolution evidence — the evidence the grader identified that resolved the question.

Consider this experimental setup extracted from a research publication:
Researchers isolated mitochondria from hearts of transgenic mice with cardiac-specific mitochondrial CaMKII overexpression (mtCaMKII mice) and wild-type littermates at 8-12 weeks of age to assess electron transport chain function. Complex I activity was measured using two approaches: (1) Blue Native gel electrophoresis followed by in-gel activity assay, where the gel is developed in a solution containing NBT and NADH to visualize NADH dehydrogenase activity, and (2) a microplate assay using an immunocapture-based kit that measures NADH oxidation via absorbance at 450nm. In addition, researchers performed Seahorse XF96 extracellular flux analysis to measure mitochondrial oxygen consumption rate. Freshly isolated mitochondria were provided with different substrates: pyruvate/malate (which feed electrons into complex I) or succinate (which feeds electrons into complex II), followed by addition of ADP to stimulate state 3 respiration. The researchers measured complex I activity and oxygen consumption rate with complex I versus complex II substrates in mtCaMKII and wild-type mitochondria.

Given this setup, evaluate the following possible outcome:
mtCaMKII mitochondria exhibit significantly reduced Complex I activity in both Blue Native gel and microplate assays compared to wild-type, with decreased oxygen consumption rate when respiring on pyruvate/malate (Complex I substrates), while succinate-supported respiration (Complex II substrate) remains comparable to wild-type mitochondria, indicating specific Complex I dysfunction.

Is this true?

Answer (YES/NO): NO